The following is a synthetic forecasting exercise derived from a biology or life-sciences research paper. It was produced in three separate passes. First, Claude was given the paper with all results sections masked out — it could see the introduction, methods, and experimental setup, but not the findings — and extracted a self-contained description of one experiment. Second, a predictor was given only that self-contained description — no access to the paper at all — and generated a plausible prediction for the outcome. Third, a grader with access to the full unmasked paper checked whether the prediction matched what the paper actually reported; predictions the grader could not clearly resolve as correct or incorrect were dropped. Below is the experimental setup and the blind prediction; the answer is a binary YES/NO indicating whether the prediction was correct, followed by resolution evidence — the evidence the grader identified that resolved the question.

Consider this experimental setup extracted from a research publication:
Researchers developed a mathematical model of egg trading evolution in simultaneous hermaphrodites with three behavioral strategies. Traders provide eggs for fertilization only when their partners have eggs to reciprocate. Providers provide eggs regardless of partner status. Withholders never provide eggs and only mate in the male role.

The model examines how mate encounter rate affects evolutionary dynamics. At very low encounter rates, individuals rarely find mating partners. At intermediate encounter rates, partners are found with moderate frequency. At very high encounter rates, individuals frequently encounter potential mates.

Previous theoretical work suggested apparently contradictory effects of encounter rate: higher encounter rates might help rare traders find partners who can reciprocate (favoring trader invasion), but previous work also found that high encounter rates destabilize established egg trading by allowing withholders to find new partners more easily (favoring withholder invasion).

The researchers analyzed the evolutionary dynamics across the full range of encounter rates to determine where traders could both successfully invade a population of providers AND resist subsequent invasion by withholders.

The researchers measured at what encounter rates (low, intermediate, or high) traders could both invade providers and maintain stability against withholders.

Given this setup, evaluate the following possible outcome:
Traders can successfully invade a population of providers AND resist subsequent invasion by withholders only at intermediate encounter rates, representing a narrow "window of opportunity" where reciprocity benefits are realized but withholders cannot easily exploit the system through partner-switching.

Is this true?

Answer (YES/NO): YES